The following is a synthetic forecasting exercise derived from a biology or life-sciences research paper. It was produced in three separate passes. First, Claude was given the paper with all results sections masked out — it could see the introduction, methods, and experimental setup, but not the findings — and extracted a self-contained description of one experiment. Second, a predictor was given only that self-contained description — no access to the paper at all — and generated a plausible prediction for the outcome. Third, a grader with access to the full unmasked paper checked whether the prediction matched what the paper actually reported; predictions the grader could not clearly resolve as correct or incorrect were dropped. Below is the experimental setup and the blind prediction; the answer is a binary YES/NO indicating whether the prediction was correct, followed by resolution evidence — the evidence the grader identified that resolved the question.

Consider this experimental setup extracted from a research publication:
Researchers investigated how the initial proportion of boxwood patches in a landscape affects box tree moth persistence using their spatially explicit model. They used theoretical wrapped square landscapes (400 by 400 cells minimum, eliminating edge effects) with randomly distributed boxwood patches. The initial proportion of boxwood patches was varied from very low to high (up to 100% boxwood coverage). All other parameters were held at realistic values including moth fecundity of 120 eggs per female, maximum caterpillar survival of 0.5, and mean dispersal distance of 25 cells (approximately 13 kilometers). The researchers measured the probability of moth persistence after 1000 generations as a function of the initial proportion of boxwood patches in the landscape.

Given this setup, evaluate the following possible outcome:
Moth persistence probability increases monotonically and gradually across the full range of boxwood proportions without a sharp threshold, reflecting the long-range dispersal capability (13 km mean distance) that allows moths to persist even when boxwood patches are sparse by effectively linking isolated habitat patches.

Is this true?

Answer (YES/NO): NO